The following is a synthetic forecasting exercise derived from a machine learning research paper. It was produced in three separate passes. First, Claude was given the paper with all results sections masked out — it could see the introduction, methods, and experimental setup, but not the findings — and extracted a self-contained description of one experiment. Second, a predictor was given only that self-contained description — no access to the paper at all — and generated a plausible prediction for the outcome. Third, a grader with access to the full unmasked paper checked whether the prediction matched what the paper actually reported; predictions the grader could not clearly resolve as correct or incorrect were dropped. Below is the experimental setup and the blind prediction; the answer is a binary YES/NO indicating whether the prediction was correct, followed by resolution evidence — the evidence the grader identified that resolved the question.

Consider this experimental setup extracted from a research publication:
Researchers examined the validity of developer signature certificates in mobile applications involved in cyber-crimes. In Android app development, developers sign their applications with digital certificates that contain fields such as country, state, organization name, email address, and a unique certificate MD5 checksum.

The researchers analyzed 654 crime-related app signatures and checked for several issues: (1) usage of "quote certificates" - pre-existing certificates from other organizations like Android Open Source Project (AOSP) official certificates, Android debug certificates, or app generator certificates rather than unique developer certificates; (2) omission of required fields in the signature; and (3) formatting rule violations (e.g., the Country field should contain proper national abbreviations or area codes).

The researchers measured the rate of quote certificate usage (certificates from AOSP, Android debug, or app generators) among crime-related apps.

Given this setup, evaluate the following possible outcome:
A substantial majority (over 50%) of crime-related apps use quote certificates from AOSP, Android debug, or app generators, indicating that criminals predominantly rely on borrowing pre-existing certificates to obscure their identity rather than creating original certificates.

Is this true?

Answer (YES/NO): NO